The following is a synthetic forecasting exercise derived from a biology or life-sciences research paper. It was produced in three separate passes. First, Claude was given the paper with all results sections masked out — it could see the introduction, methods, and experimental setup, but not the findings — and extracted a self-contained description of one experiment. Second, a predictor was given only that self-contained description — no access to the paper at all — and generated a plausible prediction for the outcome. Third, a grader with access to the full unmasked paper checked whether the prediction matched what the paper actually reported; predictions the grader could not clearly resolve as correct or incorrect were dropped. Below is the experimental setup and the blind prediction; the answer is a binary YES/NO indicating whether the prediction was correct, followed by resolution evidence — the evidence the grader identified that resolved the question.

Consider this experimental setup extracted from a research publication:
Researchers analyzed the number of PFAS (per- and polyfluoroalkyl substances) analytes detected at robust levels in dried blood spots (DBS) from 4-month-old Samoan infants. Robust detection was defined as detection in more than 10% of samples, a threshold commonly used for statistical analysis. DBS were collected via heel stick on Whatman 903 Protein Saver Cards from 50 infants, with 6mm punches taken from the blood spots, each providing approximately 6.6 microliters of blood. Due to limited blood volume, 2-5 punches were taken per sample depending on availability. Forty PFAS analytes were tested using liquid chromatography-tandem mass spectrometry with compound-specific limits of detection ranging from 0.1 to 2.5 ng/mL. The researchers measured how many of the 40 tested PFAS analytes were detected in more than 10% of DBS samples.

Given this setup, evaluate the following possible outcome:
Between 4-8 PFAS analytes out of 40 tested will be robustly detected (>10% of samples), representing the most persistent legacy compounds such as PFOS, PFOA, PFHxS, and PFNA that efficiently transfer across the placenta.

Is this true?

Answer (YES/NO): NO